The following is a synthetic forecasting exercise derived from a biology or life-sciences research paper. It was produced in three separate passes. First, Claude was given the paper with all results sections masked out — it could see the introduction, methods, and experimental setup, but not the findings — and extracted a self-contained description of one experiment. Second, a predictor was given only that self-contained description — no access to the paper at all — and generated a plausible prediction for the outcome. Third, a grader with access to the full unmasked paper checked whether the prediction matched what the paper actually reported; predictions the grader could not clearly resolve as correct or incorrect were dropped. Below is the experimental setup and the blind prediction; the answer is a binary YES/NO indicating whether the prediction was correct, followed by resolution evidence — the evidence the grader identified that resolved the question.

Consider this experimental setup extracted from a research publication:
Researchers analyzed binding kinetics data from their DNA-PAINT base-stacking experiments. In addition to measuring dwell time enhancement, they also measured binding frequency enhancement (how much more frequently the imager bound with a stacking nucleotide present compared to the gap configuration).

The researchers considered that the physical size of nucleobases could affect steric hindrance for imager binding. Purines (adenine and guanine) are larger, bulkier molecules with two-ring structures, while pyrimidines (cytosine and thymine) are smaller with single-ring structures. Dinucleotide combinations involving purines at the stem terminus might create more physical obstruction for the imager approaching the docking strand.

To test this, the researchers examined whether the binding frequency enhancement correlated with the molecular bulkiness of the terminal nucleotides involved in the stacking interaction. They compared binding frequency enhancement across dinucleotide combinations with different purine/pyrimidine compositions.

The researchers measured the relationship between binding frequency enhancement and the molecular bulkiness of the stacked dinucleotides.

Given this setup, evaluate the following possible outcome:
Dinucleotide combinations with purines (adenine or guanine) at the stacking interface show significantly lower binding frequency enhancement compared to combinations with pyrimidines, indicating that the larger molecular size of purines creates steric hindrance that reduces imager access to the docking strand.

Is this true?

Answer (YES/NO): YES